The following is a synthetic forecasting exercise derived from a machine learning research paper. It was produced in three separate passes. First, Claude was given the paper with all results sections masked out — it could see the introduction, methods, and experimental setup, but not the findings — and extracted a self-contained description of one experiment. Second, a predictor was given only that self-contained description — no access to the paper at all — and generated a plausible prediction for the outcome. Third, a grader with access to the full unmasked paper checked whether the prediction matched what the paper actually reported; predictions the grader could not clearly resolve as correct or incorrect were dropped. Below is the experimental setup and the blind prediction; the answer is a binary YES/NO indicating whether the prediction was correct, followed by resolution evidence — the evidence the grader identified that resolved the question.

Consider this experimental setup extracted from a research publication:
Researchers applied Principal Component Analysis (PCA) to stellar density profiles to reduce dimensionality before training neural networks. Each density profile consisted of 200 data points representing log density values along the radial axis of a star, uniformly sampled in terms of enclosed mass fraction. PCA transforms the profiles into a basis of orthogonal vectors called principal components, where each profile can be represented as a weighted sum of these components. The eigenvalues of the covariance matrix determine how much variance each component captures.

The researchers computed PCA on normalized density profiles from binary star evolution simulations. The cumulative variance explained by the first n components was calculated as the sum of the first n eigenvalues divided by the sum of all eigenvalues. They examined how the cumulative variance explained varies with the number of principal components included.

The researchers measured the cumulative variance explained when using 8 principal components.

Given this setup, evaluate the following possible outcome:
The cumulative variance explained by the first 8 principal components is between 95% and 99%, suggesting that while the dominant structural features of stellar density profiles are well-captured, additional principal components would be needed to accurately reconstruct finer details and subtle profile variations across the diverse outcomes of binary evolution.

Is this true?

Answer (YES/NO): NO